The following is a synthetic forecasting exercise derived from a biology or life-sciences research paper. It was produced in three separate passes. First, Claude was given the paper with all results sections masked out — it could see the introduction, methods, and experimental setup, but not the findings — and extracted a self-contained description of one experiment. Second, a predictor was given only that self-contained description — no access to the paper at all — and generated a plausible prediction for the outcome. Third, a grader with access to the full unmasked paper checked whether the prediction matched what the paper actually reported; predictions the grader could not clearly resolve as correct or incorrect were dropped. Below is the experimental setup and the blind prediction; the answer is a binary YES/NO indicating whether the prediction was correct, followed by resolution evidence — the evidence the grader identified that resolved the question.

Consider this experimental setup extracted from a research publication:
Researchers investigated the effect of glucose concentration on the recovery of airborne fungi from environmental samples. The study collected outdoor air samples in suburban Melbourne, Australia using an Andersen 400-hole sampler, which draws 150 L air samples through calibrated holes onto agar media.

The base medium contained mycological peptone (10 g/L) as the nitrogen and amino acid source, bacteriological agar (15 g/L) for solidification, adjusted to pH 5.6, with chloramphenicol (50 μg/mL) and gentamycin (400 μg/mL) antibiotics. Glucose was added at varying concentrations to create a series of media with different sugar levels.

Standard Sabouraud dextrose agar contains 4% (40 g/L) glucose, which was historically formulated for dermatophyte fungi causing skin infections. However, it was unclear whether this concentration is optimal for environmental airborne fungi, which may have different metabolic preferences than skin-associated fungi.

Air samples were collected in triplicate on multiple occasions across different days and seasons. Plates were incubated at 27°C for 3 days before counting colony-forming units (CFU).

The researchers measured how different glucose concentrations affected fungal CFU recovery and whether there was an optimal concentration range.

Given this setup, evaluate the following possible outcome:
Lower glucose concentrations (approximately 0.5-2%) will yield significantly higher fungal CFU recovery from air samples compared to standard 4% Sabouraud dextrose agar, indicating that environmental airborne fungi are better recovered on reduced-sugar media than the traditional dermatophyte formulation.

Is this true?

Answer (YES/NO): NO